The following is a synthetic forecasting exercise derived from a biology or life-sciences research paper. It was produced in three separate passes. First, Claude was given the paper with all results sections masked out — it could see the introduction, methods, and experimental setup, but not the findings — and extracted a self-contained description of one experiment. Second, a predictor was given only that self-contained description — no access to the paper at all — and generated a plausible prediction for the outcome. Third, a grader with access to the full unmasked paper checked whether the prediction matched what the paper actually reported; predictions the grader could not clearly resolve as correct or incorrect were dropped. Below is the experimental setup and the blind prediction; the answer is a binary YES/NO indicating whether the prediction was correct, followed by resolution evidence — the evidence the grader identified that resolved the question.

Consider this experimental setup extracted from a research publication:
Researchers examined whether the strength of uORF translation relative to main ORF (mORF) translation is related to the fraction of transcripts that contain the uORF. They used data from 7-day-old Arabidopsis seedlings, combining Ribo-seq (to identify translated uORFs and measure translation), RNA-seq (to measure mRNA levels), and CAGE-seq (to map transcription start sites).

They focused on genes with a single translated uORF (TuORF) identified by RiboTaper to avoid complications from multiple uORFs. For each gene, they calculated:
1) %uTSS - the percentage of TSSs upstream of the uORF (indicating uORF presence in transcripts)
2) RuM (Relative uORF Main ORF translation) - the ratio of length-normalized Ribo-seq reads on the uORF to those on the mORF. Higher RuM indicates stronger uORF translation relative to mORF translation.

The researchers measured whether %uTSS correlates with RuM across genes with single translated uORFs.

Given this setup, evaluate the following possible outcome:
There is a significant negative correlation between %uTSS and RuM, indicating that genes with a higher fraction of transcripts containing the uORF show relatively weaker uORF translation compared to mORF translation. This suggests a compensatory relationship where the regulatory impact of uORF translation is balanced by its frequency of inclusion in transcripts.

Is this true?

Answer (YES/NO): NO